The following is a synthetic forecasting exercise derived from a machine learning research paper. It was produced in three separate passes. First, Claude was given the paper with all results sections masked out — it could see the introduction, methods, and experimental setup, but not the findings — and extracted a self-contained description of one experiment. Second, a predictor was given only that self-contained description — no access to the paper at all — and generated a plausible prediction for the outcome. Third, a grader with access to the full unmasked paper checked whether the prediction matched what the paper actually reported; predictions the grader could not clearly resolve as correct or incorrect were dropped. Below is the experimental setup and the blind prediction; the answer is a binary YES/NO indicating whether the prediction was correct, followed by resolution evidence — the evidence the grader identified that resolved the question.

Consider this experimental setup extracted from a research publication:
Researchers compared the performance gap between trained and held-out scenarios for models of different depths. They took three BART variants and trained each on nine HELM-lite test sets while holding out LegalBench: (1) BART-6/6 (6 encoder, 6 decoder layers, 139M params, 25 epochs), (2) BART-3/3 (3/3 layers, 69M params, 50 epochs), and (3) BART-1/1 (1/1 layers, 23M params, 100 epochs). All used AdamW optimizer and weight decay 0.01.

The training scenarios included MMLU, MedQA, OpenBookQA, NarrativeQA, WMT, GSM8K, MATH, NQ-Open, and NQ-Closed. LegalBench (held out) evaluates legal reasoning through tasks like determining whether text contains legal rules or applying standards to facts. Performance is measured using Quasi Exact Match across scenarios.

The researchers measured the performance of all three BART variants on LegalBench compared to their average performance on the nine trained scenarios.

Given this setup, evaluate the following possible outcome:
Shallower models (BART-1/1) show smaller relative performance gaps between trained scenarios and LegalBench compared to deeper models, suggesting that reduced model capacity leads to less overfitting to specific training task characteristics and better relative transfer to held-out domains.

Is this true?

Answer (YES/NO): NO